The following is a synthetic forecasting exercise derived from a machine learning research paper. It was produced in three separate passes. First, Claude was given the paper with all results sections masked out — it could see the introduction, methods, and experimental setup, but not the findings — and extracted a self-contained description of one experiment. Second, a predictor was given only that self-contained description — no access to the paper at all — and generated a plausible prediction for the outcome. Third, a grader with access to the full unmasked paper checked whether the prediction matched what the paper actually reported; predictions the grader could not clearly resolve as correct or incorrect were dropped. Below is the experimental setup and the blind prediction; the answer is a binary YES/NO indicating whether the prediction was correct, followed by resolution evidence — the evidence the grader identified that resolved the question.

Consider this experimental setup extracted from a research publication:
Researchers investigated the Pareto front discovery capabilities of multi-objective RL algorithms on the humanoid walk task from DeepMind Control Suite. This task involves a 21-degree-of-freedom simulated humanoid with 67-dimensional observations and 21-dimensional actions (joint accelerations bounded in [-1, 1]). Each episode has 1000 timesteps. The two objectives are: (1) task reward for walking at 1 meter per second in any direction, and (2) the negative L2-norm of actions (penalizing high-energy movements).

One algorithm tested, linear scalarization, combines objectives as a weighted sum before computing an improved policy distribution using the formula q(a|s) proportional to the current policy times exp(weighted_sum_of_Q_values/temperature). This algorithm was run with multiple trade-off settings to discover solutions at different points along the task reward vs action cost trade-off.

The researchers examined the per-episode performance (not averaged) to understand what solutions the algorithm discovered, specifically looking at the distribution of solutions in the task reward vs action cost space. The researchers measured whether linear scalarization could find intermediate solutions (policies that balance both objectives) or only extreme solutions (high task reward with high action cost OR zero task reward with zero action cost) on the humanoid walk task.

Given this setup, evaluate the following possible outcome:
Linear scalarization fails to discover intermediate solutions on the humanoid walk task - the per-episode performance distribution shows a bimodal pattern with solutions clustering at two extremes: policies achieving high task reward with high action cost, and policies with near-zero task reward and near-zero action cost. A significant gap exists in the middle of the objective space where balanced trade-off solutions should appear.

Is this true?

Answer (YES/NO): YES